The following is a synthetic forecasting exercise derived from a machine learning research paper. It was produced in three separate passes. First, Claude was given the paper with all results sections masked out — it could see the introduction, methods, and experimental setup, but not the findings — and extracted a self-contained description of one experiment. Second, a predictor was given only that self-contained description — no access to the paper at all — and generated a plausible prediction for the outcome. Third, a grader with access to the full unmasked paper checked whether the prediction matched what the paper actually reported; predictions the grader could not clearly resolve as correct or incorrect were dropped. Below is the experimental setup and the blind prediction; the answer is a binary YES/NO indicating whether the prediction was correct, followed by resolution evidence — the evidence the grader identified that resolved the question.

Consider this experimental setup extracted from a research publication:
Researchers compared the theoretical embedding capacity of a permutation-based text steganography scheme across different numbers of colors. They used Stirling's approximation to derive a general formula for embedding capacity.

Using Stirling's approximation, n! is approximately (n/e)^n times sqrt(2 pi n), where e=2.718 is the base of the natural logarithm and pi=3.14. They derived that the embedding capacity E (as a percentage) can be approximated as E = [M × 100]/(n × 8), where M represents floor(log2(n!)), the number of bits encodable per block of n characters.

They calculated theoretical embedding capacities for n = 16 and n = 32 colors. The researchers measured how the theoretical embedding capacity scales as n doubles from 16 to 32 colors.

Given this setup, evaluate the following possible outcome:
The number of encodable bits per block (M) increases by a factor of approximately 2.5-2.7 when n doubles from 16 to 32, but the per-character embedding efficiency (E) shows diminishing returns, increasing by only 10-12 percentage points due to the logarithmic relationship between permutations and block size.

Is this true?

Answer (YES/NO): YES